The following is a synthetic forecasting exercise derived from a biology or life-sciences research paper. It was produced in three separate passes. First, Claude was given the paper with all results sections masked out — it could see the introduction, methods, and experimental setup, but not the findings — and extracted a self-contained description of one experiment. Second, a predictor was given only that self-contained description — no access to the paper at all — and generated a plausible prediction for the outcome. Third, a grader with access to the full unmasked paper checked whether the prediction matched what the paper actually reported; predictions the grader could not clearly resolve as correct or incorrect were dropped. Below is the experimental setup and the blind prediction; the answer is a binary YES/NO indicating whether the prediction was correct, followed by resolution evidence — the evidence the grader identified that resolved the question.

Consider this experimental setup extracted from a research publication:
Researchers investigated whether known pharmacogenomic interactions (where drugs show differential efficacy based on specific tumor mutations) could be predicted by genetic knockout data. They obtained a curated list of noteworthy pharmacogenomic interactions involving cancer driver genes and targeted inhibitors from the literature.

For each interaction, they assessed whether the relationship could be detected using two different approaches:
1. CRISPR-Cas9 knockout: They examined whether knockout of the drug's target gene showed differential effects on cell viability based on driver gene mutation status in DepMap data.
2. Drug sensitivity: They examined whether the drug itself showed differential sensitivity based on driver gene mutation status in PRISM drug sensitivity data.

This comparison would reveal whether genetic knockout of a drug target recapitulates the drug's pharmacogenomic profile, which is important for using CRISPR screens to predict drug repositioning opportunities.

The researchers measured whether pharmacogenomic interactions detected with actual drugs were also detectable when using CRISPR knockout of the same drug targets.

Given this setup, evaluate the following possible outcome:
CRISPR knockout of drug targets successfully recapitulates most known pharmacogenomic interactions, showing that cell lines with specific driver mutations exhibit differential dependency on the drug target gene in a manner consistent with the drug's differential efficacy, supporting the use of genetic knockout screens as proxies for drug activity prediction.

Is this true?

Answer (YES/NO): NO